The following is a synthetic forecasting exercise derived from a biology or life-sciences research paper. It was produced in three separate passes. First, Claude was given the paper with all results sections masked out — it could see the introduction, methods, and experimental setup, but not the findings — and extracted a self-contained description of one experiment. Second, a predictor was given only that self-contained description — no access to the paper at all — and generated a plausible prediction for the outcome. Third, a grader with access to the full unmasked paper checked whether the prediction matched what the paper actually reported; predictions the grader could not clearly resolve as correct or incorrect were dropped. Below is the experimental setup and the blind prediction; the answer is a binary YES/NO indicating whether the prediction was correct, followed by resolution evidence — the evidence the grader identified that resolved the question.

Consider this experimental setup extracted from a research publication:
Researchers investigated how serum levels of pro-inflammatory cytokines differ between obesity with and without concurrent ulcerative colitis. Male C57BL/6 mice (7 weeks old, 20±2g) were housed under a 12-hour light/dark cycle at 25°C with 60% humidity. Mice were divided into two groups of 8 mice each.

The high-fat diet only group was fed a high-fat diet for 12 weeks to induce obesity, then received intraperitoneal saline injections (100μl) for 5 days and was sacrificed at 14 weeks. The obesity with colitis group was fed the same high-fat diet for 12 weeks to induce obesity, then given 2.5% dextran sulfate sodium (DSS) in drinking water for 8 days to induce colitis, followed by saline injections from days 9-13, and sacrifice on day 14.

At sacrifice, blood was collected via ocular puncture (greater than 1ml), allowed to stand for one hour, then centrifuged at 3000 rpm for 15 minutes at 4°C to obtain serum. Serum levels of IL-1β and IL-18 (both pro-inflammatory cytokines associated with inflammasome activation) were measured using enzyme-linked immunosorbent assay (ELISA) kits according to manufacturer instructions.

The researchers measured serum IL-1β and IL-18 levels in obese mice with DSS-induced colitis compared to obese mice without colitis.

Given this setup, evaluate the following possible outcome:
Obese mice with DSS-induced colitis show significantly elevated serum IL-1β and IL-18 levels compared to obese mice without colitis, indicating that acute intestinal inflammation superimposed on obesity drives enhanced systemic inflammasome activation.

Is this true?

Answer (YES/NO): YES